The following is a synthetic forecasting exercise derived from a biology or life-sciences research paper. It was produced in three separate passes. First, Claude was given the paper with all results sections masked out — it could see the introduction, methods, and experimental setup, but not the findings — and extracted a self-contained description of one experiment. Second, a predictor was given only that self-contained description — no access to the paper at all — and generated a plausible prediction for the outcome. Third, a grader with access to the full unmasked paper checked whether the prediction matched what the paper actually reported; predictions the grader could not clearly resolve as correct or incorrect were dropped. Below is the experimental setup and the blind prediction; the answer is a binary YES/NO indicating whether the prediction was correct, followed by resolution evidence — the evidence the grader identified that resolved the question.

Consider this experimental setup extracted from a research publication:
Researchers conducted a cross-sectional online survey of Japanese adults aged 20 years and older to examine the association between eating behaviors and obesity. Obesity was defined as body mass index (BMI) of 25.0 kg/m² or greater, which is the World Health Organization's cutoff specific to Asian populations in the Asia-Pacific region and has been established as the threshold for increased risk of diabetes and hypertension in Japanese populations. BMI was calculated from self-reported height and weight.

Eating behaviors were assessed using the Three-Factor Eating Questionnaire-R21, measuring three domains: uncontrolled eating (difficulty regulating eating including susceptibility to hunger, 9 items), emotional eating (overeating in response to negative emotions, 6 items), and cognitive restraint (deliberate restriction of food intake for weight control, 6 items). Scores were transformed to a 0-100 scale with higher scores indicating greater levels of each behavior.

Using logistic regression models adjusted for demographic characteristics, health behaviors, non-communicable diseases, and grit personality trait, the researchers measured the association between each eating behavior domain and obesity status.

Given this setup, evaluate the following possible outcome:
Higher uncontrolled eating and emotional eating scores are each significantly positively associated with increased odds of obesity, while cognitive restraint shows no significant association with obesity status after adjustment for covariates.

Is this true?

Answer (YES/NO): NO